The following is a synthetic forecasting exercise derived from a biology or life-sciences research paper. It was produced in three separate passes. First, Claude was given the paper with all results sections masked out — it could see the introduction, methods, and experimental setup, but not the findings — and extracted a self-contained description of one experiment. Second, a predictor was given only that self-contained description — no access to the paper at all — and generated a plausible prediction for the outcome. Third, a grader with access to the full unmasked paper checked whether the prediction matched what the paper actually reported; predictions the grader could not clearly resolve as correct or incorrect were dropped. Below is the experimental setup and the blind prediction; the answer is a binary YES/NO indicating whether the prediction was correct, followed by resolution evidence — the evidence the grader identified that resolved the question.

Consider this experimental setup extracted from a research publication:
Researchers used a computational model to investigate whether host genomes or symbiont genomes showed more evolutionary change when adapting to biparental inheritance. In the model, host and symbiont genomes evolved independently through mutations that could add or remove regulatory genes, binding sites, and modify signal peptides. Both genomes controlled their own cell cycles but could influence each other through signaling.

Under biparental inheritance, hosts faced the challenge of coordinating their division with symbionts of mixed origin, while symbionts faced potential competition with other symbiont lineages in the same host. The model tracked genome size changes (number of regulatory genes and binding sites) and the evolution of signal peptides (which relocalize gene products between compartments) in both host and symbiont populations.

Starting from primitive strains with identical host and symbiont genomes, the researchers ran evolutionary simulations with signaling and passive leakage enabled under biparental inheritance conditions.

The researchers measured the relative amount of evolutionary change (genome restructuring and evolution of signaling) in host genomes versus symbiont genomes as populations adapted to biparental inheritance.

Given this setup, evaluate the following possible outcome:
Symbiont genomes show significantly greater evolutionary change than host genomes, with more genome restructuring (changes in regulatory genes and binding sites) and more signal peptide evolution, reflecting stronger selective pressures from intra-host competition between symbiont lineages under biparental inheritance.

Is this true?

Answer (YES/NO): NO